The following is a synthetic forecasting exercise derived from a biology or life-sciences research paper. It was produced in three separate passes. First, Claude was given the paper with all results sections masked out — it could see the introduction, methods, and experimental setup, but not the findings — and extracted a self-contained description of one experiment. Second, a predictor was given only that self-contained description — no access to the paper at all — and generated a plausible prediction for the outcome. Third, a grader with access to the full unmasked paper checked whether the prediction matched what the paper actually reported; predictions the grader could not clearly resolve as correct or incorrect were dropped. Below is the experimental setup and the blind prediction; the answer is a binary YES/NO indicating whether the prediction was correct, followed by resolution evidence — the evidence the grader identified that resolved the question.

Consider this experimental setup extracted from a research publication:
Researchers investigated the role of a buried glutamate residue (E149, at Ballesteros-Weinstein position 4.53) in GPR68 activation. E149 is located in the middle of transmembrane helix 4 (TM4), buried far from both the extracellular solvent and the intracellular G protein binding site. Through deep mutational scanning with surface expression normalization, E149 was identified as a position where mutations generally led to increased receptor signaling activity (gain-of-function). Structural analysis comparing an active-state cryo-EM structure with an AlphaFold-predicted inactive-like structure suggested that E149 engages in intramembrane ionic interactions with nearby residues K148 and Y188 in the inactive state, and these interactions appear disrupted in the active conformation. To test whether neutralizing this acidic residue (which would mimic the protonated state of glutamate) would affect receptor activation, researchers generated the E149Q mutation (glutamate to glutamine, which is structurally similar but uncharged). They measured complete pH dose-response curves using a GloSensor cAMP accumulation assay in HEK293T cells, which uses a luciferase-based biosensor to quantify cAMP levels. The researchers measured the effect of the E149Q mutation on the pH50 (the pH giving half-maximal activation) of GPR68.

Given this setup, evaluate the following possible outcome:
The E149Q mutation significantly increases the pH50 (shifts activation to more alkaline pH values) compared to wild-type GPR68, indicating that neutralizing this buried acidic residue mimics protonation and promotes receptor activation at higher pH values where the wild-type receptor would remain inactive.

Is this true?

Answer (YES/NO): YES